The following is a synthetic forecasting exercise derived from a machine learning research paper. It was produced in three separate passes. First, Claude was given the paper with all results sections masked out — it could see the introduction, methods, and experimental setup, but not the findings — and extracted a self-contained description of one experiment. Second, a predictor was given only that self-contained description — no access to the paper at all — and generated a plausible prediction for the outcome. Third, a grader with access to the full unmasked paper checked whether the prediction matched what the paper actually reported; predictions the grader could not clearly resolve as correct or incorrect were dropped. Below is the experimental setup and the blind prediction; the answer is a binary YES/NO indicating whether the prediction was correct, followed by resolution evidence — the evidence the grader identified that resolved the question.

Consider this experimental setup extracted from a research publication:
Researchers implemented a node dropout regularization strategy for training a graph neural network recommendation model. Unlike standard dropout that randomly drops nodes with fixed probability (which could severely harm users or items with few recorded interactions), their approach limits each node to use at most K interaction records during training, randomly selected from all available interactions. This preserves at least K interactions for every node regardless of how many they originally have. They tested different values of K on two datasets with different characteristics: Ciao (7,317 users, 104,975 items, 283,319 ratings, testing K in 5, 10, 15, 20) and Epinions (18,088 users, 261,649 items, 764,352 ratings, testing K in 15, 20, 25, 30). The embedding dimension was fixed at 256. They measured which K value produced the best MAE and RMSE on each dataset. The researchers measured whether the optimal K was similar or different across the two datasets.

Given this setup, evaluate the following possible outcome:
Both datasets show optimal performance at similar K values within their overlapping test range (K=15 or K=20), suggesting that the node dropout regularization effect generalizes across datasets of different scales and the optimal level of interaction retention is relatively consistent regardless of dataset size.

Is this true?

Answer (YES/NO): NO